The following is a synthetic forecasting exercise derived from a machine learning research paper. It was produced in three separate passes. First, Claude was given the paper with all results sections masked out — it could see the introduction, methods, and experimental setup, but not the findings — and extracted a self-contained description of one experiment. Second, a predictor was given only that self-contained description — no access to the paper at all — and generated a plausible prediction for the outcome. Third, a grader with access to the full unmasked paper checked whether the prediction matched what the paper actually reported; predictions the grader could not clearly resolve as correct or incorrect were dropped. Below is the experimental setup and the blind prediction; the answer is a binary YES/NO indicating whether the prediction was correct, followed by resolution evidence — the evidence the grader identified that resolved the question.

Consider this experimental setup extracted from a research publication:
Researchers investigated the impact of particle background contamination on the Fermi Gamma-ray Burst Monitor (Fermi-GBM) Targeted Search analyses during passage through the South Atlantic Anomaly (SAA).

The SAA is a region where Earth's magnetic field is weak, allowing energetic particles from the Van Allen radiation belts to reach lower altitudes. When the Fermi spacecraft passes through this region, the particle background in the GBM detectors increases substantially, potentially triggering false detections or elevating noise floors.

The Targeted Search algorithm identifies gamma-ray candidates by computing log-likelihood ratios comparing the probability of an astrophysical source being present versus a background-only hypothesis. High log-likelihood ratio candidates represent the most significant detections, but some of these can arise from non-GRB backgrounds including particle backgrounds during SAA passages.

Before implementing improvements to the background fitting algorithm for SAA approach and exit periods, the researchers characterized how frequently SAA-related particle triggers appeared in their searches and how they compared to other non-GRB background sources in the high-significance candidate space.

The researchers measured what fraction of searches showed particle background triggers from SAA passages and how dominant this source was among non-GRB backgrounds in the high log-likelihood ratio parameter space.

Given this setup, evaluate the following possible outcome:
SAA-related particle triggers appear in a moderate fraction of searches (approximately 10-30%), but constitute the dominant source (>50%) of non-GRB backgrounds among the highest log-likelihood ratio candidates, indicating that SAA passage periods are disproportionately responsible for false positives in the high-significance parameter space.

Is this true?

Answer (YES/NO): NO